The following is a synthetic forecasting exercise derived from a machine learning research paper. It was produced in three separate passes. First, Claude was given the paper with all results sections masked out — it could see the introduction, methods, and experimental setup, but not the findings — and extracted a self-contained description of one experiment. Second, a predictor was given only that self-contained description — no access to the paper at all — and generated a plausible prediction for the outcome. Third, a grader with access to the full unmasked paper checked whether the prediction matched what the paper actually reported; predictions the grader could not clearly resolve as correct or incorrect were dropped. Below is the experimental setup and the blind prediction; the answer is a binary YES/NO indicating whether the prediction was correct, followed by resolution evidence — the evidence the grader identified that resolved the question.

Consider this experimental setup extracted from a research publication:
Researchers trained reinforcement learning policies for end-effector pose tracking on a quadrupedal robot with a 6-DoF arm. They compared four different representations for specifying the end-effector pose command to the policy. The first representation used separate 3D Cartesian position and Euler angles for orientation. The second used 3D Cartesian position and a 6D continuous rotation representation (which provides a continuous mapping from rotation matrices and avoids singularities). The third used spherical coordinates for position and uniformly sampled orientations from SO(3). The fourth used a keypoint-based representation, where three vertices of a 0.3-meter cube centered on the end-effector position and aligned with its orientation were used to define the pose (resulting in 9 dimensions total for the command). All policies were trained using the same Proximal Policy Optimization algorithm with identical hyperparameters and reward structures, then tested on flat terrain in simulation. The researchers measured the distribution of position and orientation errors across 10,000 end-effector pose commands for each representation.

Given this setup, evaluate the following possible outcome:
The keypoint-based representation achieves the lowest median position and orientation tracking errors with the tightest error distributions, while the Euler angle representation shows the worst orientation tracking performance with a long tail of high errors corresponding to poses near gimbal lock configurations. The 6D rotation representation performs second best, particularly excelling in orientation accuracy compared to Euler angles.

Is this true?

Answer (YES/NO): NO